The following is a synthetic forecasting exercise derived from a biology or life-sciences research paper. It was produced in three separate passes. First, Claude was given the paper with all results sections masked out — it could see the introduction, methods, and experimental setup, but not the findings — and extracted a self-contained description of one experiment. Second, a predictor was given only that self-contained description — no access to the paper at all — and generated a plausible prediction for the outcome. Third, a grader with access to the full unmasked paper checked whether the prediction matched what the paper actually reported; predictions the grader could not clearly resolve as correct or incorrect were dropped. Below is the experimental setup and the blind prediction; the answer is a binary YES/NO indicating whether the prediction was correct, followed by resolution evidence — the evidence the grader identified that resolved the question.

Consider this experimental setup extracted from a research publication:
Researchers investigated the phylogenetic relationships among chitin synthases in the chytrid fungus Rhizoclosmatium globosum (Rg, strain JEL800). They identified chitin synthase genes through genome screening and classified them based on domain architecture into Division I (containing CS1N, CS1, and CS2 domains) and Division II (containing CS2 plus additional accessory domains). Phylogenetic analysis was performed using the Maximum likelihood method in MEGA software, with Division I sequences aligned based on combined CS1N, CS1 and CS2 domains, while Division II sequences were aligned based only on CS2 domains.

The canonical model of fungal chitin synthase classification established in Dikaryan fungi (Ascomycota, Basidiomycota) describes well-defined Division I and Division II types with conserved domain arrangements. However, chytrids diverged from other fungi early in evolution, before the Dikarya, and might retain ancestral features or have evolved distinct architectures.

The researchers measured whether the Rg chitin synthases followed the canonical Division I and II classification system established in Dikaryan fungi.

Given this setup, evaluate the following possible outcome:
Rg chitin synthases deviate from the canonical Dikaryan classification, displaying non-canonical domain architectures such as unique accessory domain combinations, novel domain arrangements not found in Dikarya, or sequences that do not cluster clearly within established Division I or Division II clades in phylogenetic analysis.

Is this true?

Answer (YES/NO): NO